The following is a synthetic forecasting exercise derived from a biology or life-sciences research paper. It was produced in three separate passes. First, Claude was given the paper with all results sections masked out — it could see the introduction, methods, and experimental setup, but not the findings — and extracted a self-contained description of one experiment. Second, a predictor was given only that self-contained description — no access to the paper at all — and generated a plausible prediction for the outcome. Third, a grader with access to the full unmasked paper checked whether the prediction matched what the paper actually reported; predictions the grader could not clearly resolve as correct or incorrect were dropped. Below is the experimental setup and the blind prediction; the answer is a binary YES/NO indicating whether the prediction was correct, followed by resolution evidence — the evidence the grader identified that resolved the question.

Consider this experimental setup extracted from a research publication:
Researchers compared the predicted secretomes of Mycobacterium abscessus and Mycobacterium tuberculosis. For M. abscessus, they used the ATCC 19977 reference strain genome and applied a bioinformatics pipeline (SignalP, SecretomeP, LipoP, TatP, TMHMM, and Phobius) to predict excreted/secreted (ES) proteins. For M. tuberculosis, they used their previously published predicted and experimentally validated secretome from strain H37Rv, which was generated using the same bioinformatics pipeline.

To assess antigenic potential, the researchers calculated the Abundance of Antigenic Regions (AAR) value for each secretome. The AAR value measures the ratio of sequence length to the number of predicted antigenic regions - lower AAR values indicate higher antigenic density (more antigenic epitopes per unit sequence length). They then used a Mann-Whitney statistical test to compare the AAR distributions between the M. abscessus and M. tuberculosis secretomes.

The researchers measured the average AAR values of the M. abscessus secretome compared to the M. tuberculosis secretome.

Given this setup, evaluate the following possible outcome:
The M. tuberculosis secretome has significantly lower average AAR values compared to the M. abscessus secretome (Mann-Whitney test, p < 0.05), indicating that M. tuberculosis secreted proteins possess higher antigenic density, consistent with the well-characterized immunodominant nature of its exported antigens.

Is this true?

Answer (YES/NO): NO